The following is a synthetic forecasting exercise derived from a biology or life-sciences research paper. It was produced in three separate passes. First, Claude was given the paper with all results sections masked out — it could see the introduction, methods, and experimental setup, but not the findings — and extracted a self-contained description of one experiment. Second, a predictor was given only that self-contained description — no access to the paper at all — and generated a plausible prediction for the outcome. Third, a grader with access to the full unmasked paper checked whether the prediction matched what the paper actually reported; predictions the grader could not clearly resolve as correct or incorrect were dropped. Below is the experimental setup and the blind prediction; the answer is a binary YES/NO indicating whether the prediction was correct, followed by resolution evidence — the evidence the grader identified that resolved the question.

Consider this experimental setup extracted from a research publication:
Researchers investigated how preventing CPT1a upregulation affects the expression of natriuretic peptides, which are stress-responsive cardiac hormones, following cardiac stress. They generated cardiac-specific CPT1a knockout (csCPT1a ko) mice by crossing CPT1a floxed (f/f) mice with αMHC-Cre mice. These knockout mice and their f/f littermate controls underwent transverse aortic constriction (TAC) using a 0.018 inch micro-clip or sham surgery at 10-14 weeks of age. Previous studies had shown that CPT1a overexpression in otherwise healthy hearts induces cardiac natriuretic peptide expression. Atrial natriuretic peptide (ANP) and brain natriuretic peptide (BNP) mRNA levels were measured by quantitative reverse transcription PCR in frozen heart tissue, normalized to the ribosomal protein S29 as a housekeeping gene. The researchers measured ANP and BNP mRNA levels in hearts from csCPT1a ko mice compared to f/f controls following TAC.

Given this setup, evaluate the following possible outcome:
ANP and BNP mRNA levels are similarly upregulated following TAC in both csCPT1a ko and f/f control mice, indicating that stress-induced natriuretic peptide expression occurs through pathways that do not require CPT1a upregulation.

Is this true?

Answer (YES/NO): YES